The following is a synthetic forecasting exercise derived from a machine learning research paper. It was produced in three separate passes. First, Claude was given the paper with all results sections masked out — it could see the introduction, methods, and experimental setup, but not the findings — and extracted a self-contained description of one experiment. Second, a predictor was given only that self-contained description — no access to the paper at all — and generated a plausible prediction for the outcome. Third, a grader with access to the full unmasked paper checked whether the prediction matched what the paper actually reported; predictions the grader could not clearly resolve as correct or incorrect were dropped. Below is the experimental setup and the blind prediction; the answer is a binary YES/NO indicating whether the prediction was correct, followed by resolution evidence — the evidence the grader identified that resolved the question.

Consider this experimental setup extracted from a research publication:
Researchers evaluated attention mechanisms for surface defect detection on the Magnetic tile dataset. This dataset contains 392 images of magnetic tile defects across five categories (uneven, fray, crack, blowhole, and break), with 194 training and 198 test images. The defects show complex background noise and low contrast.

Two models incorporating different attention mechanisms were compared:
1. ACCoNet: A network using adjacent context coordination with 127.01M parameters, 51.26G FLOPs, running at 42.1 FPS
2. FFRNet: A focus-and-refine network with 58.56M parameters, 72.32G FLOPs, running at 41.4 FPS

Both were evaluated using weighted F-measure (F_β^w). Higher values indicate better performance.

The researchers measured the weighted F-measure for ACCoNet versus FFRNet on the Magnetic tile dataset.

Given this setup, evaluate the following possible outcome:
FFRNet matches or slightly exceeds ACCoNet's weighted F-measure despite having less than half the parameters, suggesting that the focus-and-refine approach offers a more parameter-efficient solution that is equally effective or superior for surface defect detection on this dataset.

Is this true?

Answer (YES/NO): NO